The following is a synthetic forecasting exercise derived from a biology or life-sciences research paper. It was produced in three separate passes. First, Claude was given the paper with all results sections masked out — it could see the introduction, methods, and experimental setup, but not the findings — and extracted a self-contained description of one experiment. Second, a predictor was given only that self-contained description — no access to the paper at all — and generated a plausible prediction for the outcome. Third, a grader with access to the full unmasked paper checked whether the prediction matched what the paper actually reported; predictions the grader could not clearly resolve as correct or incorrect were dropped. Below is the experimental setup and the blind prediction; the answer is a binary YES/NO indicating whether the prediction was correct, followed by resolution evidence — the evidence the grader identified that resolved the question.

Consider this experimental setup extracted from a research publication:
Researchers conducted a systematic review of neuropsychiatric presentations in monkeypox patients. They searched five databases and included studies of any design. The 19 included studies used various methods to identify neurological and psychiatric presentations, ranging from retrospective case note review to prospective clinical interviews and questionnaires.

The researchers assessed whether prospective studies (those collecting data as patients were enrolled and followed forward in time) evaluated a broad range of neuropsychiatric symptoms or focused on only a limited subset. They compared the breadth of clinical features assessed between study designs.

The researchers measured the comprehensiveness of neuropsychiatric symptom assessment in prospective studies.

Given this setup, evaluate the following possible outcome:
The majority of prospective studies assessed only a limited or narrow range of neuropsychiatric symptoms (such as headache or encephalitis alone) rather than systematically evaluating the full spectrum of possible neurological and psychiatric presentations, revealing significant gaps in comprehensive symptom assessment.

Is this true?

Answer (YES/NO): YES